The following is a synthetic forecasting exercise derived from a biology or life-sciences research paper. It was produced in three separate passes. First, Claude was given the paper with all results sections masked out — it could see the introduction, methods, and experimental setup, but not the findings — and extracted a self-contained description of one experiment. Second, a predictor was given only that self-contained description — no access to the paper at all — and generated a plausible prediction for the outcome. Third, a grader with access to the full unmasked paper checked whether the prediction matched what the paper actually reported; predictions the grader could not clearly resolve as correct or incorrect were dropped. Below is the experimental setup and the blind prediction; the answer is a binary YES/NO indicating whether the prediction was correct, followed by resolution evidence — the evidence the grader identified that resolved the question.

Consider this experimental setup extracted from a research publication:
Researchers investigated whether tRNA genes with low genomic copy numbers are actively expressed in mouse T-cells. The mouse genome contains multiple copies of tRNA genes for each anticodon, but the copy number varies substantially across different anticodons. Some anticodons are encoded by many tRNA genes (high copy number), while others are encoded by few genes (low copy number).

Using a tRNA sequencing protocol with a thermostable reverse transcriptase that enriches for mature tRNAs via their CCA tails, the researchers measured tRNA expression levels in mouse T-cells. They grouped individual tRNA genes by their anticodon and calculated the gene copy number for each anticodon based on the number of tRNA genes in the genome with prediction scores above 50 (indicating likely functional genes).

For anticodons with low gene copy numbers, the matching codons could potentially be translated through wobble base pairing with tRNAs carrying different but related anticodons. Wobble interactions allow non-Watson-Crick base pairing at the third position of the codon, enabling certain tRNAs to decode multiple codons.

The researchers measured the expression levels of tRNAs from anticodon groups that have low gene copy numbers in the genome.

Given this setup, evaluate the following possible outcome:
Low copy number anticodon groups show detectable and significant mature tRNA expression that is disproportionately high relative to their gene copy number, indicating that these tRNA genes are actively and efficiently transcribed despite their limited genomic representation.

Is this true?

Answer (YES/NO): NO